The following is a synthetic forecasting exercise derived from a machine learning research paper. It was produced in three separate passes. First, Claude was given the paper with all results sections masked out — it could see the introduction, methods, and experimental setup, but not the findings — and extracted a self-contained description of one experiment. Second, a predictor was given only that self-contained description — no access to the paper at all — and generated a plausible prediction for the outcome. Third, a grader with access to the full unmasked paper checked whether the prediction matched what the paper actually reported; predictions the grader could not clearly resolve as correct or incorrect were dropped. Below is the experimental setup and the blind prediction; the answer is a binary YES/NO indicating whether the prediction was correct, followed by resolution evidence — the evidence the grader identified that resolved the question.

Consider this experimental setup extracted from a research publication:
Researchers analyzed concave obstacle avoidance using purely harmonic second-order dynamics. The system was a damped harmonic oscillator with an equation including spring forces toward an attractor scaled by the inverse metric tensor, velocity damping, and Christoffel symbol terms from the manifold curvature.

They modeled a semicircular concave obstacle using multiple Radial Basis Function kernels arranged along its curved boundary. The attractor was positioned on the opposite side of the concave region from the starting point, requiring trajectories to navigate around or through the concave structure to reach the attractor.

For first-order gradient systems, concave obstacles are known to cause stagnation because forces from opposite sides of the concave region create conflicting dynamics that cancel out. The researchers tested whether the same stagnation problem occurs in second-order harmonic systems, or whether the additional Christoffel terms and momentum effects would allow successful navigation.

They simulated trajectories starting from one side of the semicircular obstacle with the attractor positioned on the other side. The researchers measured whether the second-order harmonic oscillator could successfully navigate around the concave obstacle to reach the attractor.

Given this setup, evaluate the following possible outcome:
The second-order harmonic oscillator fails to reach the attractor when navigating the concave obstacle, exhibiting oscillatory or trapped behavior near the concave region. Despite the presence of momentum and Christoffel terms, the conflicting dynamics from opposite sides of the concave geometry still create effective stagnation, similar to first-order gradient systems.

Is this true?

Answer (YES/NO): YES